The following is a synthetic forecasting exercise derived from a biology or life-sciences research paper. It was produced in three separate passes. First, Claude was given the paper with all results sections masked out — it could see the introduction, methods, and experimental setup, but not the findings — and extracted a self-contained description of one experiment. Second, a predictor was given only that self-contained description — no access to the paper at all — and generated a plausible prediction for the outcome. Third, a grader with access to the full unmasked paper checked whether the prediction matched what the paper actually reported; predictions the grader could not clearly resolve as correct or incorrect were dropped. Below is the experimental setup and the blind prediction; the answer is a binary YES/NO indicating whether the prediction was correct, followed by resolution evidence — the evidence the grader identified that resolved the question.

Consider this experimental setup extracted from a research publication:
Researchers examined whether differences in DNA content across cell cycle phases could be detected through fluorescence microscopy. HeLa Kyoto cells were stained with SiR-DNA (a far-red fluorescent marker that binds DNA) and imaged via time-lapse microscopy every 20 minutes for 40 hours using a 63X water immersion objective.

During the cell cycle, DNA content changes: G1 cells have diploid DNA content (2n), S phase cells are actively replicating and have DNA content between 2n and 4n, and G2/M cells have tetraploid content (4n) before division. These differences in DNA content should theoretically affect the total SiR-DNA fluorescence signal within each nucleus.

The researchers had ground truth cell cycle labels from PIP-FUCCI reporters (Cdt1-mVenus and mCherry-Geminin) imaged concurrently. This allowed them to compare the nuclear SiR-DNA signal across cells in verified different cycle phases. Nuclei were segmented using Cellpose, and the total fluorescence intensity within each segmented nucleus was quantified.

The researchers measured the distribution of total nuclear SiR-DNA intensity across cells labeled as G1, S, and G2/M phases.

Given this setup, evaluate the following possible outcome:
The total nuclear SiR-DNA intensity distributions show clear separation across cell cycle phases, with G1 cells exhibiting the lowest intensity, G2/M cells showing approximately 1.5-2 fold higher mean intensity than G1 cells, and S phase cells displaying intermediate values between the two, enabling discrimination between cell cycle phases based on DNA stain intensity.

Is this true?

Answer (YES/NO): NO